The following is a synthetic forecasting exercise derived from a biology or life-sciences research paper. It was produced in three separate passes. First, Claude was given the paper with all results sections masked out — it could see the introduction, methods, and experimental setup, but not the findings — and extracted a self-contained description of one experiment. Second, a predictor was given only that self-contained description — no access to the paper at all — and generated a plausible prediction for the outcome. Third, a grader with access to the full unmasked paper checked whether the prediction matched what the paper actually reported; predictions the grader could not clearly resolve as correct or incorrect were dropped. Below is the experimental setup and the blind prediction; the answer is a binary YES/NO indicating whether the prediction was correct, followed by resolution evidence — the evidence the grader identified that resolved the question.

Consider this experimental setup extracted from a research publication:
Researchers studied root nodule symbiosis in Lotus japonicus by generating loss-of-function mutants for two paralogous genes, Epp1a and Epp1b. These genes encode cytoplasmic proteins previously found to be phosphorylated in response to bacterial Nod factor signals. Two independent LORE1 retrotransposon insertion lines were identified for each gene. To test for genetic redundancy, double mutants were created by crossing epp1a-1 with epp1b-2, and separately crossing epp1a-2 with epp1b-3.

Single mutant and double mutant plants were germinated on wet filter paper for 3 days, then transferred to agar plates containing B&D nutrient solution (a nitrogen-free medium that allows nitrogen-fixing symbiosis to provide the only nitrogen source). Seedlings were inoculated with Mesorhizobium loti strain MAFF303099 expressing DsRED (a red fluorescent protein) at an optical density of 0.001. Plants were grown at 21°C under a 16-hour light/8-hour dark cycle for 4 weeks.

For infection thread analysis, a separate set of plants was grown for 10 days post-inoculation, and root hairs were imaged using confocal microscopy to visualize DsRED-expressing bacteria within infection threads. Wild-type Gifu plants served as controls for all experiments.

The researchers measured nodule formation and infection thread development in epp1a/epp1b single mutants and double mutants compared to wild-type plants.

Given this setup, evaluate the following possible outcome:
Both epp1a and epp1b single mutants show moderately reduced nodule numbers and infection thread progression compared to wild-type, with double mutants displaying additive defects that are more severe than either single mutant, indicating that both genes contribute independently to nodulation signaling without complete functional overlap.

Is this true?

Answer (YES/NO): NO